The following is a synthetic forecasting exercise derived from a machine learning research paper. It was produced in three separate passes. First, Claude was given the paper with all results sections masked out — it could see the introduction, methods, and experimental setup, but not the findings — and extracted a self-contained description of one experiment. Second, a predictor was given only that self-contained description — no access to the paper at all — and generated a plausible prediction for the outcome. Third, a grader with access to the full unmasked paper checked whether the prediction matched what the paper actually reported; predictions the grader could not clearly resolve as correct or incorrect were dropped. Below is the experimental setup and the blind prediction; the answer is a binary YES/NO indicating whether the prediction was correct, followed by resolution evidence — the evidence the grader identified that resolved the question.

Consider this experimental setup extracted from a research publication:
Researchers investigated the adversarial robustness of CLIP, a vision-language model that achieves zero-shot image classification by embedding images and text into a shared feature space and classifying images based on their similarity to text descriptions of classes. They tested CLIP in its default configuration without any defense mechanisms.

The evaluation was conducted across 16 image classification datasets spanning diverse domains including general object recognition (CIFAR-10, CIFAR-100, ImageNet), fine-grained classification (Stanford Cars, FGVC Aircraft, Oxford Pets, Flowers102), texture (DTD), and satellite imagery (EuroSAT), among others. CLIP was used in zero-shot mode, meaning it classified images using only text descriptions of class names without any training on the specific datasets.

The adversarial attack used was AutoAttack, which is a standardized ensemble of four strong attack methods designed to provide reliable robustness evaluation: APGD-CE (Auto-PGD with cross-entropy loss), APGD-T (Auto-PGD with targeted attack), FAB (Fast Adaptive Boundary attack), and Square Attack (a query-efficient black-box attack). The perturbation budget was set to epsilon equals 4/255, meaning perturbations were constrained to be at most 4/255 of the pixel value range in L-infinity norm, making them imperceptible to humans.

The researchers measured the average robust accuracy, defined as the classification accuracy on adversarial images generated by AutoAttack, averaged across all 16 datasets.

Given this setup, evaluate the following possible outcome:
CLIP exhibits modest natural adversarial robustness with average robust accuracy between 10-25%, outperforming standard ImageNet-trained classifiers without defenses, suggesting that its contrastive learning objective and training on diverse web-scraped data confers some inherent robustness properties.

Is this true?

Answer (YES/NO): NO